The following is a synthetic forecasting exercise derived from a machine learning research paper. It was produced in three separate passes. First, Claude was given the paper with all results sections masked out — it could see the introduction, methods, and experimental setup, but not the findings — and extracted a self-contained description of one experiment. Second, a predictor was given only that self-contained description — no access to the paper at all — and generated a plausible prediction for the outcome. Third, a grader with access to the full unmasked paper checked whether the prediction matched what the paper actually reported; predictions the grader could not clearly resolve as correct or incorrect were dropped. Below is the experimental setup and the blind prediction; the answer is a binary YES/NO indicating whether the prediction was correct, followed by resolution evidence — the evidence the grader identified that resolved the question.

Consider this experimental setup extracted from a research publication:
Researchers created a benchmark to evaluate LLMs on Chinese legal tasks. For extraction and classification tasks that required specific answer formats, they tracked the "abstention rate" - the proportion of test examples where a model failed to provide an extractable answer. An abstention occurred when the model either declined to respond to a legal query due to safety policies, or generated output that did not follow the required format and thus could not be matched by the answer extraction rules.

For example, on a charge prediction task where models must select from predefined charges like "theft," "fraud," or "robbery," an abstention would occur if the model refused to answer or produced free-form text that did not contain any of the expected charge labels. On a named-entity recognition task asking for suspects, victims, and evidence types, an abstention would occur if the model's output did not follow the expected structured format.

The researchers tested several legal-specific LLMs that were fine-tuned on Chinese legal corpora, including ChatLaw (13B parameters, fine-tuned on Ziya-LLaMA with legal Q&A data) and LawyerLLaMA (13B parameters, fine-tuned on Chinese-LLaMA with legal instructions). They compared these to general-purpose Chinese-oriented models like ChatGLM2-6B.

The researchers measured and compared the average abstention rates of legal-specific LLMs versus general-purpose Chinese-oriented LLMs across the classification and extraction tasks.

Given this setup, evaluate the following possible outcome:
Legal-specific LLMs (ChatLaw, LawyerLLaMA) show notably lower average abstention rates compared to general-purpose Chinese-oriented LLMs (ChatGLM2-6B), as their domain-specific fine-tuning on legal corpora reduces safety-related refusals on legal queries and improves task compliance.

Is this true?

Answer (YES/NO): NO